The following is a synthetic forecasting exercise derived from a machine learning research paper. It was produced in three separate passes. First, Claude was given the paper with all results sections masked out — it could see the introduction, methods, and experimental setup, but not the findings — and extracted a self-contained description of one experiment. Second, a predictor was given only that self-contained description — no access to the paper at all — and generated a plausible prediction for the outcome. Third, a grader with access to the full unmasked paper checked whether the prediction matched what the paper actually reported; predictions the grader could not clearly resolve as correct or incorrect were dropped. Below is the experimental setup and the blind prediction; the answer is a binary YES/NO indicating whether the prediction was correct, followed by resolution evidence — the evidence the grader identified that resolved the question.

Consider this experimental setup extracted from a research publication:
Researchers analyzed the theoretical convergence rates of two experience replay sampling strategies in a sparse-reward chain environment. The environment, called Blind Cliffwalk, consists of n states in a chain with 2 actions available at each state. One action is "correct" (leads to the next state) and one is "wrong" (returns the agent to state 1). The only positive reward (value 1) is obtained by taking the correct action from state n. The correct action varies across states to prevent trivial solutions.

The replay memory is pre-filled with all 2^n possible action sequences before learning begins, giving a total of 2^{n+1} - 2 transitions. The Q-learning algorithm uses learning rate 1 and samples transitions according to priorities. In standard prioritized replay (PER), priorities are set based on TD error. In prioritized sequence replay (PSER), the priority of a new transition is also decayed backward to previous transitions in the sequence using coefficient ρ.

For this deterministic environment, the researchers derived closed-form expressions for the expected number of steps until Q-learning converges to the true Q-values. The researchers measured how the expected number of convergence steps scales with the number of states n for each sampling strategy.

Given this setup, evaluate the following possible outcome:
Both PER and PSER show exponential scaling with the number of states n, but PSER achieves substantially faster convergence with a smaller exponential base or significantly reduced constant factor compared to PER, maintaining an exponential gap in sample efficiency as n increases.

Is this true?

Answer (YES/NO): NO